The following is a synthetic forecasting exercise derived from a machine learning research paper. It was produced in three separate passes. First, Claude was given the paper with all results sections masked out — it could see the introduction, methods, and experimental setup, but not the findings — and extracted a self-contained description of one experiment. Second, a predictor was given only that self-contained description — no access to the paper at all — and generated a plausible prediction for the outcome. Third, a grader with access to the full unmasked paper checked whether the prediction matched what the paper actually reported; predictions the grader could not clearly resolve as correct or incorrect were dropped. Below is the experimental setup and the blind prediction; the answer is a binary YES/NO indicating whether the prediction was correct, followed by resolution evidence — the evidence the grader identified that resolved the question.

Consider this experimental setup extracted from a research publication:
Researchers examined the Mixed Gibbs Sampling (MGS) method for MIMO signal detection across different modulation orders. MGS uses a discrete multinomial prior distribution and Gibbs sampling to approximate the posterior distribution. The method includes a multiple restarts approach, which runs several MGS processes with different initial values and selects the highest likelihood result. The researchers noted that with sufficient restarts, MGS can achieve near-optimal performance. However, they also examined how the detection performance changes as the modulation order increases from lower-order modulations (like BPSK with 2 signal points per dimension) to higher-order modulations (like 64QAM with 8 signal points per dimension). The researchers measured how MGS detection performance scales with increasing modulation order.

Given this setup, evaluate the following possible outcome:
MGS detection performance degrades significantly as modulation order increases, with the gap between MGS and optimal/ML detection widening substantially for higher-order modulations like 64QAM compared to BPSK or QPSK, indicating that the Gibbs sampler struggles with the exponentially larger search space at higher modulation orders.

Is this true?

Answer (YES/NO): YES